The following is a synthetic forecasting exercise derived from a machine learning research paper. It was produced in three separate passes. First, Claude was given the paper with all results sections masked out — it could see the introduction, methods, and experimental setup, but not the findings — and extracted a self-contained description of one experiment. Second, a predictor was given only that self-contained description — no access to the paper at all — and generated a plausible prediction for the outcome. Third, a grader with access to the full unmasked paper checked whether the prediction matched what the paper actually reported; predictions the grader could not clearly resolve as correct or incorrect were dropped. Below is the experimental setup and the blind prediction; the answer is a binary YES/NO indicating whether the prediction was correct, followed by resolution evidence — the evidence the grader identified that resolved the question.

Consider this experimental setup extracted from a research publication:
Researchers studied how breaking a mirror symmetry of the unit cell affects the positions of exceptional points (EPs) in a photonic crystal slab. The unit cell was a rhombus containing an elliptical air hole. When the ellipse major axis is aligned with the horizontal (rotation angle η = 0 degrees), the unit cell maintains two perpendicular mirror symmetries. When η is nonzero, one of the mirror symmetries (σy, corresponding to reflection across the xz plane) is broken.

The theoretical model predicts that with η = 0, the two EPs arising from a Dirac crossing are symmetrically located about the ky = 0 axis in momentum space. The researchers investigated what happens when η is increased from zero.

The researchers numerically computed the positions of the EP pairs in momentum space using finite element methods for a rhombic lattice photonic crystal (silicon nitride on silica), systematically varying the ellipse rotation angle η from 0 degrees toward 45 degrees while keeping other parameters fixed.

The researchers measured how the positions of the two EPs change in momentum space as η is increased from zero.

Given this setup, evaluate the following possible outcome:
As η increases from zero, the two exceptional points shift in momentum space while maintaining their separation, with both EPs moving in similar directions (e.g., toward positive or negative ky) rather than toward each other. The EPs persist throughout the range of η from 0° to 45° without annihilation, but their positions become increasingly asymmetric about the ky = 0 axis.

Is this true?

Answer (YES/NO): YES